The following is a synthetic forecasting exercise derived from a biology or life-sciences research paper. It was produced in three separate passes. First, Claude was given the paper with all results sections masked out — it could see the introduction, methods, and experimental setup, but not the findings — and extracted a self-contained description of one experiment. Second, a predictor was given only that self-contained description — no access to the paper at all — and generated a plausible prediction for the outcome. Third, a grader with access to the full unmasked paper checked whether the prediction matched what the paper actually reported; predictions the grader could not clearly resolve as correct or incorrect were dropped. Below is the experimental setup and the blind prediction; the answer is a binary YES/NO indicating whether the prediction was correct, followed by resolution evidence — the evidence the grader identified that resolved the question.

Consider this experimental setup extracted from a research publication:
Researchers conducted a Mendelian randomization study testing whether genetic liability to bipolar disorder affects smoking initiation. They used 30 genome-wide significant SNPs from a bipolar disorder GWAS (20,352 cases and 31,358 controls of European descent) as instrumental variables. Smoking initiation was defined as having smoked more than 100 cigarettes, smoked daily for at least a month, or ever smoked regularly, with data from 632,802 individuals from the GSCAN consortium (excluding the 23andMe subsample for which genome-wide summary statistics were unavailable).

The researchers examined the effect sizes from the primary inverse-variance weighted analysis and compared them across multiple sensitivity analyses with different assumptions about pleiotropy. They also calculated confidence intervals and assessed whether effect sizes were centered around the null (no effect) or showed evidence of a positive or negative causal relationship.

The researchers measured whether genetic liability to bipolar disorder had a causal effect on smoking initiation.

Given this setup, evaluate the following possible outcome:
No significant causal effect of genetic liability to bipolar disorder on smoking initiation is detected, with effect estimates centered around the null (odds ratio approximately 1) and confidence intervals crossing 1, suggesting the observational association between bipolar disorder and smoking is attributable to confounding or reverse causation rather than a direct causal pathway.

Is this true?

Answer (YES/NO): YES